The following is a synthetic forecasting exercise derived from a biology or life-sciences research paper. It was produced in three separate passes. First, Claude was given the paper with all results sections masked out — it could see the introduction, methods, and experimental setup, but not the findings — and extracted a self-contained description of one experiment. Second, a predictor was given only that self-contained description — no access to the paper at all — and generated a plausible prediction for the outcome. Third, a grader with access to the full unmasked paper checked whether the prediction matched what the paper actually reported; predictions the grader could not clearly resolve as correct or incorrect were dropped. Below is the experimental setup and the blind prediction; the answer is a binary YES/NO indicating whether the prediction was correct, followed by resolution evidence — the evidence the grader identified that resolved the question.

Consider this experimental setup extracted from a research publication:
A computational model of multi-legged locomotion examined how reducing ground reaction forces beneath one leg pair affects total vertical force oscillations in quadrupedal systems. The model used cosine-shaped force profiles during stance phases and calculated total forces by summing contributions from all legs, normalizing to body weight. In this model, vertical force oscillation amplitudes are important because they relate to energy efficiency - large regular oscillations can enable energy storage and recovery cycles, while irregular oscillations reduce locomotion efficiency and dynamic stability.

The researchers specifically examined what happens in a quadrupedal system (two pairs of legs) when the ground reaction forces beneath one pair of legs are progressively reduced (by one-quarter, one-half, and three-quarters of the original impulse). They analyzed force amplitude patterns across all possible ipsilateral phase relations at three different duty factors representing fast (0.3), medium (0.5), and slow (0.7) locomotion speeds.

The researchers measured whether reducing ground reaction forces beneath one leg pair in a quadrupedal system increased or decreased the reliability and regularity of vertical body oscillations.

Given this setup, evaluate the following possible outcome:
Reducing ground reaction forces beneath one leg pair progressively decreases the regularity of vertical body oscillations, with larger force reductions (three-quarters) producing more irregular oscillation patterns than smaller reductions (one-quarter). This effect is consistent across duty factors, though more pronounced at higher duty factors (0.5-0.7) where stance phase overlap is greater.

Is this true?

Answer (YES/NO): NO